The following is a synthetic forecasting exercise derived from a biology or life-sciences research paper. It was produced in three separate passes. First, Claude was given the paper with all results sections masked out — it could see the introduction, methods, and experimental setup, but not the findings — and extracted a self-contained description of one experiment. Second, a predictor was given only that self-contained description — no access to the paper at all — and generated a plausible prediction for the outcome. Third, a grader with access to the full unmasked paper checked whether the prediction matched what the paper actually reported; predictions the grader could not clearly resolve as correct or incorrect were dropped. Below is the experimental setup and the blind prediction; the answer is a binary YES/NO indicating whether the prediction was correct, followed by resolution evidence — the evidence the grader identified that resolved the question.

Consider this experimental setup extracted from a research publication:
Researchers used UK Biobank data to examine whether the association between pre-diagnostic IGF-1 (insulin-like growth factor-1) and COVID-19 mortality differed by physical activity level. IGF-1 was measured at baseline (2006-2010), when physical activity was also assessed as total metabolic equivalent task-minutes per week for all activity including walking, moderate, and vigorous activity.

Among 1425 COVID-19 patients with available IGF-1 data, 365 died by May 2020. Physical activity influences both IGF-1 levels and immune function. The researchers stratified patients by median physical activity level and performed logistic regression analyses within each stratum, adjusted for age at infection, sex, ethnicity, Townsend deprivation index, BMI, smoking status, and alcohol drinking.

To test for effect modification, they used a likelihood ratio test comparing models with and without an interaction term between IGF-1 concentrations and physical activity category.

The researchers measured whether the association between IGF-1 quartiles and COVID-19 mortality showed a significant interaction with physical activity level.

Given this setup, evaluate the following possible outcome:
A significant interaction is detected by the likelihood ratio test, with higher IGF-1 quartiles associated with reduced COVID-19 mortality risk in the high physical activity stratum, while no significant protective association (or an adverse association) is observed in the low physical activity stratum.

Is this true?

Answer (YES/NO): NO